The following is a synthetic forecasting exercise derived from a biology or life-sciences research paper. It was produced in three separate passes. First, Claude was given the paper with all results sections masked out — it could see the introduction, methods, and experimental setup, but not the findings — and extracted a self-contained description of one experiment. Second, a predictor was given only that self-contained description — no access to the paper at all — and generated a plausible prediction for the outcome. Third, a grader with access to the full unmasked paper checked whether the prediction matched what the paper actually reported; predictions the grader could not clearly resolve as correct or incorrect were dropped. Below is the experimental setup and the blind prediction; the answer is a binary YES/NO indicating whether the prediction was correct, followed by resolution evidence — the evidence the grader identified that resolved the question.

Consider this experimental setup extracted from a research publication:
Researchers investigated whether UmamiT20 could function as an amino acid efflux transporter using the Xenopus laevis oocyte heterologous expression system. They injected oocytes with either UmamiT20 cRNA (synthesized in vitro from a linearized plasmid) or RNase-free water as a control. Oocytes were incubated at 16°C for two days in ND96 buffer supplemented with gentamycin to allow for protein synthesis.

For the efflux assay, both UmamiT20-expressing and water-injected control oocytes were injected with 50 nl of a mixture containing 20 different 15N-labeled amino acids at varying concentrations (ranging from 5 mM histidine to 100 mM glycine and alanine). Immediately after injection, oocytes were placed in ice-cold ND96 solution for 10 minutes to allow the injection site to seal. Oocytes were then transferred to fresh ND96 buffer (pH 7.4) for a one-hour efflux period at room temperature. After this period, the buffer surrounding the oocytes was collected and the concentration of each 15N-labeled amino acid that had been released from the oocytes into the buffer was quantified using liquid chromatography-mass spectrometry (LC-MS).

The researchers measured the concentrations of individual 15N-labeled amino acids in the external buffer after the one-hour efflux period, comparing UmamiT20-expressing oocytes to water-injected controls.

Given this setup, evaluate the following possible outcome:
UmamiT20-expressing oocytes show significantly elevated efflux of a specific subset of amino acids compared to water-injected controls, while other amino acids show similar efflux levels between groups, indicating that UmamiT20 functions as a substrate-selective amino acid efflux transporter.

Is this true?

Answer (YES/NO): YES